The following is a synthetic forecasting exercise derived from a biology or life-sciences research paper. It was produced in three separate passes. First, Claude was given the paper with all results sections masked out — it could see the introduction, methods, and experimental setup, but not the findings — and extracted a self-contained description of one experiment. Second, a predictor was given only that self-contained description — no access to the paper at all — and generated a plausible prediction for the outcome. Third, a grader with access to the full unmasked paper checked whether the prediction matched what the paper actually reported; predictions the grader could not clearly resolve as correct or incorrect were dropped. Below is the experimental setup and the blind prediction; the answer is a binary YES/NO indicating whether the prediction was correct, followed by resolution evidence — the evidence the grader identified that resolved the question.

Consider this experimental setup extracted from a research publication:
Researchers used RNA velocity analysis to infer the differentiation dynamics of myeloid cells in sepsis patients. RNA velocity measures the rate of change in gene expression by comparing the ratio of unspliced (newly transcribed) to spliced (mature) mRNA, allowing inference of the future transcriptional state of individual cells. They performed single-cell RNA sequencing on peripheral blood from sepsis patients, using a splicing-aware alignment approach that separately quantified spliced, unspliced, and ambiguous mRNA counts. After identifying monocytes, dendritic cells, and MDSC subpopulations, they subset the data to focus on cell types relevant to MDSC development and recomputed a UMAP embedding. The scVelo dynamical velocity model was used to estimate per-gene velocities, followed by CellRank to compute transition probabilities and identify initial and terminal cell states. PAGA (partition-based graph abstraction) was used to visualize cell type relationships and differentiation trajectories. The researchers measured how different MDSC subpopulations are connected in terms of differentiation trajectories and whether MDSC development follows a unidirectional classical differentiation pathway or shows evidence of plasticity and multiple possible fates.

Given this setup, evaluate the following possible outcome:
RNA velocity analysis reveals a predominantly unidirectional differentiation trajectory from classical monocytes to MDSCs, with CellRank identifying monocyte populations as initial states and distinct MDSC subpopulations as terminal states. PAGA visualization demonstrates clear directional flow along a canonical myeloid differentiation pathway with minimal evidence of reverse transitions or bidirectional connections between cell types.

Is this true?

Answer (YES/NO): NO